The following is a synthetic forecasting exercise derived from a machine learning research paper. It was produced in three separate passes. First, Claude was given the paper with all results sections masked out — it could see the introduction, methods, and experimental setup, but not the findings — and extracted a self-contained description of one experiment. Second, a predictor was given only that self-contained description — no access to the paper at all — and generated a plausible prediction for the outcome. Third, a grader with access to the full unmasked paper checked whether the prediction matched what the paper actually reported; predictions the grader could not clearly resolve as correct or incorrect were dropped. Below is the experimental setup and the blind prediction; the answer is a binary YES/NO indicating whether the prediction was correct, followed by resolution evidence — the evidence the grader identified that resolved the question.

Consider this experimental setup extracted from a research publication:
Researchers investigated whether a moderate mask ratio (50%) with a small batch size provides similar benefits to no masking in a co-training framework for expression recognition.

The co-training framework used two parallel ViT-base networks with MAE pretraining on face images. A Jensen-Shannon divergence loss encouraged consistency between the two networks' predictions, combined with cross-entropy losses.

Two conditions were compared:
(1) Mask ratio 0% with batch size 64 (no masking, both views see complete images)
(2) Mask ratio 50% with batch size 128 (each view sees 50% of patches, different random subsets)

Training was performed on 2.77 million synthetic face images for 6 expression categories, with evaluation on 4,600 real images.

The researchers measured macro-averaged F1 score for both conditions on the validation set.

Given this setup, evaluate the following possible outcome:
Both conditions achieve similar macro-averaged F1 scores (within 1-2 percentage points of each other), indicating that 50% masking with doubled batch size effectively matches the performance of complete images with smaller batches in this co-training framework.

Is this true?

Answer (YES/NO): YES